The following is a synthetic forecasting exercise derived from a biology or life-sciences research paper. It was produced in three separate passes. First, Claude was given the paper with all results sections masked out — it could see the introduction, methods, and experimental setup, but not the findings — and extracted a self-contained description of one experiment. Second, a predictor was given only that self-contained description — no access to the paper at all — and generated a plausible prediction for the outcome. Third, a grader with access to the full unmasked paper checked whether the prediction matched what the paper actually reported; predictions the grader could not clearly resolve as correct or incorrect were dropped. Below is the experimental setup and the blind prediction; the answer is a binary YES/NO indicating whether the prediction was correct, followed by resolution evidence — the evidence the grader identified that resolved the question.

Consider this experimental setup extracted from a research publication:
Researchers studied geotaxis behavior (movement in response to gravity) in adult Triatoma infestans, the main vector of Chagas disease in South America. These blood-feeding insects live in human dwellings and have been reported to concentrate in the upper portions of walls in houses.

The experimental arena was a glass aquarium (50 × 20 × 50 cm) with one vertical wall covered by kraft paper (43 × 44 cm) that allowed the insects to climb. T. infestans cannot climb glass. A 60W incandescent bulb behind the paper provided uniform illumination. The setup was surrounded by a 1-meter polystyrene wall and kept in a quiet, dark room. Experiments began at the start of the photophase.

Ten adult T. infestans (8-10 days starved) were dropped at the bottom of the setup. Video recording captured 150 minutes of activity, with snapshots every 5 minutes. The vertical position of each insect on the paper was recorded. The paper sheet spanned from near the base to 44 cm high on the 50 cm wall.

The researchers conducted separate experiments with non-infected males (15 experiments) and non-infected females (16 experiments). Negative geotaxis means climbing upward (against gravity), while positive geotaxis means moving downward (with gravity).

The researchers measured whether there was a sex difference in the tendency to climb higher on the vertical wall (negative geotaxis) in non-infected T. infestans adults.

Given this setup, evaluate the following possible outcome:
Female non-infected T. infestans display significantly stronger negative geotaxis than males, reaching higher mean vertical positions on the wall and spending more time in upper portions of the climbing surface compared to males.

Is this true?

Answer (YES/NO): NO